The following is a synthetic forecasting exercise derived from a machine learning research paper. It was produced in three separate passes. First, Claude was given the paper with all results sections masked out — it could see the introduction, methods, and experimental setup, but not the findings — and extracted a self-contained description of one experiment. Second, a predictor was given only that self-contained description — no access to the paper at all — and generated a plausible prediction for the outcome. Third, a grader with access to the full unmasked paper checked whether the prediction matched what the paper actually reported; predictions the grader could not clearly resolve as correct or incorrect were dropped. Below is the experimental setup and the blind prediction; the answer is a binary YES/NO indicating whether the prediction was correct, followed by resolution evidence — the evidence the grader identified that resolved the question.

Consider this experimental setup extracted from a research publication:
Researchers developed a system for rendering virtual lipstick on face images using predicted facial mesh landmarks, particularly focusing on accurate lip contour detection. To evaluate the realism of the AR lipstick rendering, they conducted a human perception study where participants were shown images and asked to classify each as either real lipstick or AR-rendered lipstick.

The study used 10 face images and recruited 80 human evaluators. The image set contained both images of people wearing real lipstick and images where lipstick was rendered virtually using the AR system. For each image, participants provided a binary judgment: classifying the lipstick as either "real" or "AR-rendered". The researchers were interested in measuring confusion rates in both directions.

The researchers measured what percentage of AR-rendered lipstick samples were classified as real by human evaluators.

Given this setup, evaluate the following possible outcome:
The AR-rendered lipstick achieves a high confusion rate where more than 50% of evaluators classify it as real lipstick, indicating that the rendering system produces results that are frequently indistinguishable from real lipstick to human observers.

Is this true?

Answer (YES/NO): NO